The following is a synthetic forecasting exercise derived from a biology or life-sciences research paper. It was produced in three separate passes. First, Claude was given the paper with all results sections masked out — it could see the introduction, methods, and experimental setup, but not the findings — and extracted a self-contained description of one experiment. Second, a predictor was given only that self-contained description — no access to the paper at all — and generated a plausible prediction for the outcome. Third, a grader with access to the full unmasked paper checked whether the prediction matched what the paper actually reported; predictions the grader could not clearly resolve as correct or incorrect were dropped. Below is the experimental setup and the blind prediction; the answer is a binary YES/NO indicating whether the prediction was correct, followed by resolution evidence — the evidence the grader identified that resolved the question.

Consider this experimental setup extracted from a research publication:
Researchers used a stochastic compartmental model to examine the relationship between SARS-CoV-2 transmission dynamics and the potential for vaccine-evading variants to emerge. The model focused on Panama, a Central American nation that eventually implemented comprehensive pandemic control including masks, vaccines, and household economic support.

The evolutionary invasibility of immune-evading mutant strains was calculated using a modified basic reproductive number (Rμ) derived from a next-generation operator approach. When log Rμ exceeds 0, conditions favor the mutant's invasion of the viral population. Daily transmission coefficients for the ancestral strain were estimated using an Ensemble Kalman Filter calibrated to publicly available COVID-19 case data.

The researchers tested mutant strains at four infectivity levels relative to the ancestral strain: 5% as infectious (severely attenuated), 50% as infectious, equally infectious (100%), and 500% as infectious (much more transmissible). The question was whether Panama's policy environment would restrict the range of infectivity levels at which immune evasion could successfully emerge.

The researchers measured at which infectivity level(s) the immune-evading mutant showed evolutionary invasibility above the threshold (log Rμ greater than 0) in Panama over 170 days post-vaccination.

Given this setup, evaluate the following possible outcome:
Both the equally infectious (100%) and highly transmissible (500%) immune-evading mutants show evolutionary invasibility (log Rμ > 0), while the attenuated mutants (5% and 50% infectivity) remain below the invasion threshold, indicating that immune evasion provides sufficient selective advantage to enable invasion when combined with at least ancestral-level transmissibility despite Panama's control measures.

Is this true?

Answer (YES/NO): NO